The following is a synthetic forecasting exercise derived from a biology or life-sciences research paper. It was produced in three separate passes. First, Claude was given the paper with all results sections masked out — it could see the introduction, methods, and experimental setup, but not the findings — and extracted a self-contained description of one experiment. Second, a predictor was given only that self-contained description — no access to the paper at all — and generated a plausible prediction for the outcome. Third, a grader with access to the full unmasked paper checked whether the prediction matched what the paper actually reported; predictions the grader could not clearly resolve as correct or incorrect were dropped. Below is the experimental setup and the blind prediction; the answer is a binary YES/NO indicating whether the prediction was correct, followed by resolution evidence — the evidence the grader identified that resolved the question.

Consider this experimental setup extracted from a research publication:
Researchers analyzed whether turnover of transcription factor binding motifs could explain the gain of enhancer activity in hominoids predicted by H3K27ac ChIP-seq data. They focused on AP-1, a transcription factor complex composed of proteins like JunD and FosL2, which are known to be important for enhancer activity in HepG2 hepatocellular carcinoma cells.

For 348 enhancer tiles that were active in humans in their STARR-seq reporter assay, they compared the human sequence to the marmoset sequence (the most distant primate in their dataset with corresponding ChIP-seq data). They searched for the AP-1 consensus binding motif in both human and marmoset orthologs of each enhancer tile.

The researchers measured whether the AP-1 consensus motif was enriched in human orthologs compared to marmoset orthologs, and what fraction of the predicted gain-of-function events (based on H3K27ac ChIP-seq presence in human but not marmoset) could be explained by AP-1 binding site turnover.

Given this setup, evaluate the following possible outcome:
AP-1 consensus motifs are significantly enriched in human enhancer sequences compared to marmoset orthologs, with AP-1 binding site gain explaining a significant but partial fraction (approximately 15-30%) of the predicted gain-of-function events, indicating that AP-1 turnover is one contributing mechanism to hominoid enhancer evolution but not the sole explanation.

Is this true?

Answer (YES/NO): NO